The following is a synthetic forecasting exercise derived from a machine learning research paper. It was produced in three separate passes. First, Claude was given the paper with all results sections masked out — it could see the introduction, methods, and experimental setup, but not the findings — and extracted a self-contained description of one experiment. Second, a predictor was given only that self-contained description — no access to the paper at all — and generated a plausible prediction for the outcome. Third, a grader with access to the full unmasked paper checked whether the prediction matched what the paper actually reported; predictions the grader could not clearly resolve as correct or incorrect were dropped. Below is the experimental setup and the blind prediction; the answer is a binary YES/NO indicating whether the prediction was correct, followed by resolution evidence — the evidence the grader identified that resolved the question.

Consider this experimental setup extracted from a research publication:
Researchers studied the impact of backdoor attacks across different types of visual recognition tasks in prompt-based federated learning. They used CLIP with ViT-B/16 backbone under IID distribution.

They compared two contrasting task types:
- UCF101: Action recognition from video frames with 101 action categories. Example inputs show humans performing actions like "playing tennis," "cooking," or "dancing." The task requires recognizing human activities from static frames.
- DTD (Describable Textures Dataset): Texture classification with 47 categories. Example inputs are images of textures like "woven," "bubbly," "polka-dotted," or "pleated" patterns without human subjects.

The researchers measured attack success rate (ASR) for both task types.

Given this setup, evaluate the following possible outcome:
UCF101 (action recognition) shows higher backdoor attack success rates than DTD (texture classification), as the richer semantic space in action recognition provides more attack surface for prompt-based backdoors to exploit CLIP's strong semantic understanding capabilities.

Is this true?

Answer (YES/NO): YES